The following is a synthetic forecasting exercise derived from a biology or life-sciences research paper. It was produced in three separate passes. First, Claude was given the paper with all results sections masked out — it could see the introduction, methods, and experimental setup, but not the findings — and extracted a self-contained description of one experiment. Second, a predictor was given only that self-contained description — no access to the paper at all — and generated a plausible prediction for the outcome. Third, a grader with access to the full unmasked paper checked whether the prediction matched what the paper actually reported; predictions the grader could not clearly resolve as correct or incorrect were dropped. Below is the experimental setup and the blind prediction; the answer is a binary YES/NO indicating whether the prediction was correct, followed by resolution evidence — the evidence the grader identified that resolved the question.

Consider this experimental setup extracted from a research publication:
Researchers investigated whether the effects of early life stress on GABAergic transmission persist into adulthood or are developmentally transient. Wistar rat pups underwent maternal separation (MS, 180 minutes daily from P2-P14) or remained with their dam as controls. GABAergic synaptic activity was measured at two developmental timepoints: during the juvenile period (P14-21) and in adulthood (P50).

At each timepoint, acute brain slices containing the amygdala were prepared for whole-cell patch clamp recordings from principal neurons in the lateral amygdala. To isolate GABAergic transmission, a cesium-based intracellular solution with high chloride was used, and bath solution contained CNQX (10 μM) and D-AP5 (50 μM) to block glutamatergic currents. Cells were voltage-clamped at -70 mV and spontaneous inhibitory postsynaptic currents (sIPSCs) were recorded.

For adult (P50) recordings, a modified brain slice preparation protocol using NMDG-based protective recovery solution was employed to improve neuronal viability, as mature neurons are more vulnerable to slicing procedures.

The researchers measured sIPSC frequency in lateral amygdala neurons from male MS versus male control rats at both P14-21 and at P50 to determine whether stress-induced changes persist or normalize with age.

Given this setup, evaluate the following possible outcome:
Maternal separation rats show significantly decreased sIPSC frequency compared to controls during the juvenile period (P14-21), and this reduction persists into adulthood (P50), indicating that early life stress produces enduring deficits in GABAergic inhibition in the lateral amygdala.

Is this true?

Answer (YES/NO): NO